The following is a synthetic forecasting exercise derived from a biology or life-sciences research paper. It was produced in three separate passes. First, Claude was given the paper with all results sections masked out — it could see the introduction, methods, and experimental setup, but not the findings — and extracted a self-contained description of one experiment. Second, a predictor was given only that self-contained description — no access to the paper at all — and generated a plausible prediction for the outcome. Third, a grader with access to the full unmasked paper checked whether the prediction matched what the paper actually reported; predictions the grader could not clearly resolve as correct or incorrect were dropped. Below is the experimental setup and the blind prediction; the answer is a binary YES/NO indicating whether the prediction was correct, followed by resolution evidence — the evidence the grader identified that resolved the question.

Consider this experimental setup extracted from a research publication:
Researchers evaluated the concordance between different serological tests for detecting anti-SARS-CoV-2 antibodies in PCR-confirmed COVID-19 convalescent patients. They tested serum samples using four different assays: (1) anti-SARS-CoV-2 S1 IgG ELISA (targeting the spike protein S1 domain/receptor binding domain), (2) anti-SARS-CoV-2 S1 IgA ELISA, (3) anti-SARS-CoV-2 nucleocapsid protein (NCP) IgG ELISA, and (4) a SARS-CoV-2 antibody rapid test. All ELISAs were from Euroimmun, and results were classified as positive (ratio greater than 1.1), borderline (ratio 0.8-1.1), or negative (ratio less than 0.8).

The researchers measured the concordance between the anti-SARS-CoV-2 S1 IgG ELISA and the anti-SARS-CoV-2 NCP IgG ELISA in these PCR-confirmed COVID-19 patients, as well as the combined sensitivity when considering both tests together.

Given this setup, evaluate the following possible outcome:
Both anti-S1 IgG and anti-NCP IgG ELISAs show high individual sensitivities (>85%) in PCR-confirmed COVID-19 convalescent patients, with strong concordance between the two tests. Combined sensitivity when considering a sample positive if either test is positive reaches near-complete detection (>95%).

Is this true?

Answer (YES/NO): NO